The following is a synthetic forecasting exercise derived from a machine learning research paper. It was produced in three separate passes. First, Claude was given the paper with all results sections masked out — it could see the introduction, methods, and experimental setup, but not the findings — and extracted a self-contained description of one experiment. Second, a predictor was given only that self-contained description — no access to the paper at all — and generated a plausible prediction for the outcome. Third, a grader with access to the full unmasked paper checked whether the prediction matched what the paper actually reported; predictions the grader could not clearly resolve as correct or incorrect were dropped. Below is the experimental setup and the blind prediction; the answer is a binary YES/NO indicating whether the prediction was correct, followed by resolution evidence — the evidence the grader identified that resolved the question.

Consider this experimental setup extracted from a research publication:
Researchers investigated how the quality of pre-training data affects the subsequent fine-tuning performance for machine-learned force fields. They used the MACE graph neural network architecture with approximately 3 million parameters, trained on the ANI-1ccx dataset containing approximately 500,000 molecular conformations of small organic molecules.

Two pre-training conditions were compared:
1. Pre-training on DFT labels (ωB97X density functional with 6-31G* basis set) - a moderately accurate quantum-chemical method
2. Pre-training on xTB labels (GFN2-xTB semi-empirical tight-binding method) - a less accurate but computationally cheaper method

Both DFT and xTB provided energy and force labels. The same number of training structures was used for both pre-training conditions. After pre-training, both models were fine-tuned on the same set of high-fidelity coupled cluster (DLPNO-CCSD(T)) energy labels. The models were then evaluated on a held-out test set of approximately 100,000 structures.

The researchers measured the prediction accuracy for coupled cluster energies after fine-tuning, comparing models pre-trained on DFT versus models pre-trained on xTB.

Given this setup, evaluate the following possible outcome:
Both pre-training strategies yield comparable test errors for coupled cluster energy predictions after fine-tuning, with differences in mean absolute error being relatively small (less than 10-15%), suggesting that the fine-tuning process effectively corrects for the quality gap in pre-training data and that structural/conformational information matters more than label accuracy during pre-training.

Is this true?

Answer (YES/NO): NO